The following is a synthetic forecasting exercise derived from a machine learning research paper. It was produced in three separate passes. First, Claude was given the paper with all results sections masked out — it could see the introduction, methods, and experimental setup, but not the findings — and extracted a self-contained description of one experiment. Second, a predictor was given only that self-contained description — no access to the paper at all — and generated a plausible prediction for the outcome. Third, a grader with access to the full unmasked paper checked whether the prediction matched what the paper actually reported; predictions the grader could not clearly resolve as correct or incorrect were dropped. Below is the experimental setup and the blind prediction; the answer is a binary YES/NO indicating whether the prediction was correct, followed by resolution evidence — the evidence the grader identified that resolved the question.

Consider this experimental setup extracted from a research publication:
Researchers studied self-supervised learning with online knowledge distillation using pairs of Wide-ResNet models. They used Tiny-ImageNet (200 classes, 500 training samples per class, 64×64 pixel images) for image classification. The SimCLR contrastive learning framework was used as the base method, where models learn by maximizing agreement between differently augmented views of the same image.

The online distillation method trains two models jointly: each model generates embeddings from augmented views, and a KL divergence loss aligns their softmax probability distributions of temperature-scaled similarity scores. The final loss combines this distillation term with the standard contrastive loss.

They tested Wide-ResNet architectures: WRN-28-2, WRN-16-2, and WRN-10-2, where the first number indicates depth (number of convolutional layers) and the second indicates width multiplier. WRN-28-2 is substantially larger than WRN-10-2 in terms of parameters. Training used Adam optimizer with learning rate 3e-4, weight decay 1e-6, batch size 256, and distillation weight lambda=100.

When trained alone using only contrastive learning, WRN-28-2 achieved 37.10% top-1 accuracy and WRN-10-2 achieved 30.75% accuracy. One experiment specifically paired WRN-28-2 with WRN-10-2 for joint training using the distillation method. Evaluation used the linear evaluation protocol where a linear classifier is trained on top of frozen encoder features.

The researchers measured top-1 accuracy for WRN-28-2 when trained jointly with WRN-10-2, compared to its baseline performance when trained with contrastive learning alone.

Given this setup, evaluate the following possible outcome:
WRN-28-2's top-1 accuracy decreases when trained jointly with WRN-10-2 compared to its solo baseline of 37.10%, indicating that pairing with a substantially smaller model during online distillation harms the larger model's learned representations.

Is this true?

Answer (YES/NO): YES